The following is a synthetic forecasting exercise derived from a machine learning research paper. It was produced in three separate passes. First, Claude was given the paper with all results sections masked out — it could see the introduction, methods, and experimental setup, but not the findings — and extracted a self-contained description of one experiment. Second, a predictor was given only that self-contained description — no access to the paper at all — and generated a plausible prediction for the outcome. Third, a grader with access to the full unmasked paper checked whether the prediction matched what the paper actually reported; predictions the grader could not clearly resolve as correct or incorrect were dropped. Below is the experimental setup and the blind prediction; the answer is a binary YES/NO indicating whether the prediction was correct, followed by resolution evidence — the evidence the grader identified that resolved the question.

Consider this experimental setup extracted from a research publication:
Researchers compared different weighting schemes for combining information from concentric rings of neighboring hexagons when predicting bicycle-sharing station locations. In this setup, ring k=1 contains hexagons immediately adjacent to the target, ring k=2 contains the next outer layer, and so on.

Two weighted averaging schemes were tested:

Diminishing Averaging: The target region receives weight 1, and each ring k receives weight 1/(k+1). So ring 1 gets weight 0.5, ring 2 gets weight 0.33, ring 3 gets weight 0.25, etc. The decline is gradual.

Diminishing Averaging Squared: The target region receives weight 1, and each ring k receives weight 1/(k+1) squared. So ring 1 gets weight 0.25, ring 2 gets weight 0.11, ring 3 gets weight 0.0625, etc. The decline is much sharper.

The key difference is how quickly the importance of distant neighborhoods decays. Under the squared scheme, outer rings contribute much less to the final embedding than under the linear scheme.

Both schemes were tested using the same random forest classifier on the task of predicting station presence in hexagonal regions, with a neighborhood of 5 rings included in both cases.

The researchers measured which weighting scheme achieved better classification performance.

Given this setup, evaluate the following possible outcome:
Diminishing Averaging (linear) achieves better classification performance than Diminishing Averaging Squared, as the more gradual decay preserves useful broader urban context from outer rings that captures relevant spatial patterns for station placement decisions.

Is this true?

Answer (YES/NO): NO